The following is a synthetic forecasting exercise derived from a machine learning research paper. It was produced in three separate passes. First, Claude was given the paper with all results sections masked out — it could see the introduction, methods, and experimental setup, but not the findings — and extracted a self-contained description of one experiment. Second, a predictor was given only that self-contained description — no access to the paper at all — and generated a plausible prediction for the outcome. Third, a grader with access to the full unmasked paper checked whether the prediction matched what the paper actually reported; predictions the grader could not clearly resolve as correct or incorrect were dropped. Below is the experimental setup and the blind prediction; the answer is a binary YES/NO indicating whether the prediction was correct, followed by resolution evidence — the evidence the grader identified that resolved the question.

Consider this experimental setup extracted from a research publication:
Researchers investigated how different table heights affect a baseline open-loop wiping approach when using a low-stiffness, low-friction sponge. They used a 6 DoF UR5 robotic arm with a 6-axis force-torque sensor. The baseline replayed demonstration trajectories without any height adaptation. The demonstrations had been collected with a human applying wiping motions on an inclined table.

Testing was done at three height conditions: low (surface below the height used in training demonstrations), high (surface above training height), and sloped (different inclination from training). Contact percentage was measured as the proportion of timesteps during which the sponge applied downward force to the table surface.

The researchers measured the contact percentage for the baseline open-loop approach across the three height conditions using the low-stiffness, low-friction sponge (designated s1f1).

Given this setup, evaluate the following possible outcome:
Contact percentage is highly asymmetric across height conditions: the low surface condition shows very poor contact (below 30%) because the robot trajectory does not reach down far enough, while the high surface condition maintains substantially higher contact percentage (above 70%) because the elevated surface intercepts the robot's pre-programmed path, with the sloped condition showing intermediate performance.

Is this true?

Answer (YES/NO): NO